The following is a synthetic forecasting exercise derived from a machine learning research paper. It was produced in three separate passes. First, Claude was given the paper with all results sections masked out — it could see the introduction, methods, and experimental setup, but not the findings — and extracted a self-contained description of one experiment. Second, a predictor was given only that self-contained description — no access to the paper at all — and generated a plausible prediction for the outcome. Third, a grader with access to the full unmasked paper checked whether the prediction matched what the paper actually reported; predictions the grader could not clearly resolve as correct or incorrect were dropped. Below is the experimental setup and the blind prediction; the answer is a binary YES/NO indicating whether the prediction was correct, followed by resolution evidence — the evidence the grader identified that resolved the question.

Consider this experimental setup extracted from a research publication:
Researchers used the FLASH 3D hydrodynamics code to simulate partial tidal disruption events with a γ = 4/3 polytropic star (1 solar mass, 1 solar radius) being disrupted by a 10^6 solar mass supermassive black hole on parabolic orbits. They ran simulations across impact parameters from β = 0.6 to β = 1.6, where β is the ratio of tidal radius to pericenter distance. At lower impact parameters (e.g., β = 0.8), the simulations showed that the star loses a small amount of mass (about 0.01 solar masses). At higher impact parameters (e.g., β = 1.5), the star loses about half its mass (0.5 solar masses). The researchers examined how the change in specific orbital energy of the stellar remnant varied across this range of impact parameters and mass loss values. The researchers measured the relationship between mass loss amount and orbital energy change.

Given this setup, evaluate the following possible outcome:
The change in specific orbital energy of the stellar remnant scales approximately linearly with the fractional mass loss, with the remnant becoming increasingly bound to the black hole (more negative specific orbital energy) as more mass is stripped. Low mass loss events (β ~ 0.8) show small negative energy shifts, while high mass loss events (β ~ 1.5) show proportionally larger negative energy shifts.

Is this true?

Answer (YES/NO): NO